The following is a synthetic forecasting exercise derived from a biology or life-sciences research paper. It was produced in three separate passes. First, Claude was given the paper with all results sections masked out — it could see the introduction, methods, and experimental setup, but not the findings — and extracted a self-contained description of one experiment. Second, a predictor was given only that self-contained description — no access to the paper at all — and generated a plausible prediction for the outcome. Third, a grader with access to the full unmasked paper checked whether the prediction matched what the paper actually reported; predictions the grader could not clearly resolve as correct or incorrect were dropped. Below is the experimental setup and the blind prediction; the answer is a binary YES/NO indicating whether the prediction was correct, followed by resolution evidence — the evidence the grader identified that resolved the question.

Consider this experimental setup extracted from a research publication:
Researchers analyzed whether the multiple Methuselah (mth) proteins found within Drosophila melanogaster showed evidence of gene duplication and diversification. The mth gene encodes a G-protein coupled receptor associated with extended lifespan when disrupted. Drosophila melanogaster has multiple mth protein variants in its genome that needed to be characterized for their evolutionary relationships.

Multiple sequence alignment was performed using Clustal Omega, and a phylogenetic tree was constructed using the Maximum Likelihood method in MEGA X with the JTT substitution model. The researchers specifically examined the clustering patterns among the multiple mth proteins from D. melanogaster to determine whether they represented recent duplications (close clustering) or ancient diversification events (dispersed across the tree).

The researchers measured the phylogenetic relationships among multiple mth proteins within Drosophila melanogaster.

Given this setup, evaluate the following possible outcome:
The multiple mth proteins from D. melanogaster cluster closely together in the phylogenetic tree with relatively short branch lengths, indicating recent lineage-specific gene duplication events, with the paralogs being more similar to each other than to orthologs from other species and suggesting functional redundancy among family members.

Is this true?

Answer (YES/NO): NO